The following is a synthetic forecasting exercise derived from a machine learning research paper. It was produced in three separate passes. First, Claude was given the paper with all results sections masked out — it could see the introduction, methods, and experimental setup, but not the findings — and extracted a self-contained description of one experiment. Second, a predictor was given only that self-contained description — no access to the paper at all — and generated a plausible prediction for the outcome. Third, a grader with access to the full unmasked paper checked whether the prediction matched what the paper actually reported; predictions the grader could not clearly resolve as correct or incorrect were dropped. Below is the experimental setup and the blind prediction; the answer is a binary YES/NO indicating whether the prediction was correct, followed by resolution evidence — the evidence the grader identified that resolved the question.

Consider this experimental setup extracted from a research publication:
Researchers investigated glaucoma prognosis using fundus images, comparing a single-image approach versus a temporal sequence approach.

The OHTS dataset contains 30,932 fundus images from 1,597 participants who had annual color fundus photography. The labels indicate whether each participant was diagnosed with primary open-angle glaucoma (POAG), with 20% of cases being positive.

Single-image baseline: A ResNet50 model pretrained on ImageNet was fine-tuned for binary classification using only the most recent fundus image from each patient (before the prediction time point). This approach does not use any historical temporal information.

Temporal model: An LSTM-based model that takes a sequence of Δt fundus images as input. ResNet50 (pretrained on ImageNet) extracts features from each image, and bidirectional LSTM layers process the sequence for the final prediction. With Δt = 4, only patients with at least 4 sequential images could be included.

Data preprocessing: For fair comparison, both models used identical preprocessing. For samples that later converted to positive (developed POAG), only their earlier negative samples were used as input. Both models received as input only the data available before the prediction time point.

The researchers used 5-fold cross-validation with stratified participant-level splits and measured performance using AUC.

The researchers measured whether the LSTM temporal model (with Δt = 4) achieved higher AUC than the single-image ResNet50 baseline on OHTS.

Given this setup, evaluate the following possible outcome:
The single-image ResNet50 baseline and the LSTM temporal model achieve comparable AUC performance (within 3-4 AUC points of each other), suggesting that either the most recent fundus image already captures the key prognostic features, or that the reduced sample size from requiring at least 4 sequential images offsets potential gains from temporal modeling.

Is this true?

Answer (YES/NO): NO